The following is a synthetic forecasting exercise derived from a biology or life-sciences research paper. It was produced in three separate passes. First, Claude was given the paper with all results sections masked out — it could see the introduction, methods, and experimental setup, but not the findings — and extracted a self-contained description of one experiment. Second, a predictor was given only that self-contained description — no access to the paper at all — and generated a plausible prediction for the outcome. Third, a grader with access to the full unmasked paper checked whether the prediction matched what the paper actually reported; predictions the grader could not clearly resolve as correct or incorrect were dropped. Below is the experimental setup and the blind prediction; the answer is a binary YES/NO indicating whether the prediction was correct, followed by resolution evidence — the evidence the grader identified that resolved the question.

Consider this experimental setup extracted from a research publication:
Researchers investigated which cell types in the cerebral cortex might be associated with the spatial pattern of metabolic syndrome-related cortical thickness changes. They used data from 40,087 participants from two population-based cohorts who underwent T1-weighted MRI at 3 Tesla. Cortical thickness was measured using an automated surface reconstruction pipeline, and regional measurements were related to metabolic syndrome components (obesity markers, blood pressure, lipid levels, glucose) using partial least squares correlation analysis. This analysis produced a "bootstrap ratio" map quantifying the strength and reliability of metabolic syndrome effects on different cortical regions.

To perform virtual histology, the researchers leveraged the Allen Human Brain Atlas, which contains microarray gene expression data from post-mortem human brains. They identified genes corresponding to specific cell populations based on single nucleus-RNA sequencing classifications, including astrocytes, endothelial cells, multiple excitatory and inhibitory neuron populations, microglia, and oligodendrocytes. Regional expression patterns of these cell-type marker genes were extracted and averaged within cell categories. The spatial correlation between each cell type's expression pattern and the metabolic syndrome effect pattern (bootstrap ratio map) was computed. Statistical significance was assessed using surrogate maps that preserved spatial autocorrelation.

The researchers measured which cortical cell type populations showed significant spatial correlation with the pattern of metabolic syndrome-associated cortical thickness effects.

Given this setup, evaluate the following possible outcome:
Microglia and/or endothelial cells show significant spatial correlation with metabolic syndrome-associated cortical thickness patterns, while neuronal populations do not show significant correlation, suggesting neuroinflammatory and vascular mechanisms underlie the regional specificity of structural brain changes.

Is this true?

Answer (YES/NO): NO